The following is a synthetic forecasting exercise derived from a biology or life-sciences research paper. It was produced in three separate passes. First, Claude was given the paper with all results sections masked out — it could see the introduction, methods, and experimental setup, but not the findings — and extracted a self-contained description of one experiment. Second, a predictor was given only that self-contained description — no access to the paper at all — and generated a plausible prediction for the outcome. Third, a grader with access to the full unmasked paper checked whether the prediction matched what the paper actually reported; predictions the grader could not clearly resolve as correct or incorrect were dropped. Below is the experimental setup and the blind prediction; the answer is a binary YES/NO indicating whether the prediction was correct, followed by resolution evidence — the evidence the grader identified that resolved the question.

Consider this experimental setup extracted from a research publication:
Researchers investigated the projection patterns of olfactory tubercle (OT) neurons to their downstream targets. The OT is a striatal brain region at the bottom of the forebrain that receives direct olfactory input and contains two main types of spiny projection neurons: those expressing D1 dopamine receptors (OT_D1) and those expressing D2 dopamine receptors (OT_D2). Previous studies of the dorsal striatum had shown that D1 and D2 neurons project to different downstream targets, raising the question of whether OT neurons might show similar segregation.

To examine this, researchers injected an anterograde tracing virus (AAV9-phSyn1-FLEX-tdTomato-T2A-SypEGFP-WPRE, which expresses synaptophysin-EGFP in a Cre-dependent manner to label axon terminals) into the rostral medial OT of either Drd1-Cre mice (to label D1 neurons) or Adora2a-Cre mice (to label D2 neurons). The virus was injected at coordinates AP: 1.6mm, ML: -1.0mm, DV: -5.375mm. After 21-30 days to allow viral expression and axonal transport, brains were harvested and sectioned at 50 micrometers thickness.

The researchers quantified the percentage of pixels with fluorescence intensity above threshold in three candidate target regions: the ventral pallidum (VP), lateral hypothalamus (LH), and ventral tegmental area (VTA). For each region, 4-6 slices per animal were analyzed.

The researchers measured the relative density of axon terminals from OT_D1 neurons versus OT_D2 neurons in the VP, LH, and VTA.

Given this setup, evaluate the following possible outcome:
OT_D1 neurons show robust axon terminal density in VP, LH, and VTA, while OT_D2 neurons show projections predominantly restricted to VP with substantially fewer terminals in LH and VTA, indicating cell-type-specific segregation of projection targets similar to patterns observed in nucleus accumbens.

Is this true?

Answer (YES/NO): NO